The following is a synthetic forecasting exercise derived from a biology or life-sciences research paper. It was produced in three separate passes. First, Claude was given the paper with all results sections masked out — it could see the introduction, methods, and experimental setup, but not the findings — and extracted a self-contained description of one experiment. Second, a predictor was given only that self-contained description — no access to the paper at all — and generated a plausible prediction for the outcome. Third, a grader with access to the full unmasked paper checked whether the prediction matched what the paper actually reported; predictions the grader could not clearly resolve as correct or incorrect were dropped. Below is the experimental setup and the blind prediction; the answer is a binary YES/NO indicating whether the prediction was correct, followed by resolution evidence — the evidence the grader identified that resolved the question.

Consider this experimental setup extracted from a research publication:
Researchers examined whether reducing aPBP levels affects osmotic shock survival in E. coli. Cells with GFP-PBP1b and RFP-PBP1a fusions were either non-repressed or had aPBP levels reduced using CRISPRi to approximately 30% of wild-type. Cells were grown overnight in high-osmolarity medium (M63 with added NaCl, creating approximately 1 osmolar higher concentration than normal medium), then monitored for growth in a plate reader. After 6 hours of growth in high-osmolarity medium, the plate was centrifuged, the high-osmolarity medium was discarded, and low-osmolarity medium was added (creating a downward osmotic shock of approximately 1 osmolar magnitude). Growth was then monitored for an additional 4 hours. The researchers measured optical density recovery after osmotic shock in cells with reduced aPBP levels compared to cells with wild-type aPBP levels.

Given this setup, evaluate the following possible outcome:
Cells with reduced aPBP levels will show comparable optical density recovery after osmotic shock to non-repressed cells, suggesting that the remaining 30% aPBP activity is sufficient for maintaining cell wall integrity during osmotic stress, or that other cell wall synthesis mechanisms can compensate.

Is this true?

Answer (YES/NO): NO